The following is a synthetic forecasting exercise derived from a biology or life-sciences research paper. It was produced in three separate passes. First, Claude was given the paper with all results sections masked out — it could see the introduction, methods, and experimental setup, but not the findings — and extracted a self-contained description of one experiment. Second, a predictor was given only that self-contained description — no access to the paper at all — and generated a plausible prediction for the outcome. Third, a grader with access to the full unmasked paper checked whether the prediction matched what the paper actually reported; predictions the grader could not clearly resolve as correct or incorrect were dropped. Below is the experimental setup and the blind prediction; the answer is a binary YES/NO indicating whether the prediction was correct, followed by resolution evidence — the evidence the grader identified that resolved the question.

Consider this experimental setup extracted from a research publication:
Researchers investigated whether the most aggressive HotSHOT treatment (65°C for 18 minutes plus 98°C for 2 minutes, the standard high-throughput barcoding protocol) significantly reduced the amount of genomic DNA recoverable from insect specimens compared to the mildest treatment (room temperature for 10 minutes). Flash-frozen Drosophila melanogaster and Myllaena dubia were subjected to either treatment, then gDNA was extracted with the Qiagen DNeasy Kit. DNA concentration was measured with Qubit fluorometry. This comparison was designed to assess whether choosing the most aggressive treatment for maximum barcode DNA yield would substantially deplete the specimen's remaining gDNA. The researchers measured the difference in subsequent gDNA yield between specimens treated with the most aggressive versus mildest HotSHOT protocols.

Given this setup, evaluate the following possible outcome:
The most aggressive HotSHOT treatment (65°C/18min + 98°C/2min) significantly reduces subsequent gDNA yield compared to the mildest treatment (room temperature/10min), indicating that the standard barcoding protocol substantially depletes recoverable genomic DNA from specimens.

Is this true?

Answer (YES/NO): NO